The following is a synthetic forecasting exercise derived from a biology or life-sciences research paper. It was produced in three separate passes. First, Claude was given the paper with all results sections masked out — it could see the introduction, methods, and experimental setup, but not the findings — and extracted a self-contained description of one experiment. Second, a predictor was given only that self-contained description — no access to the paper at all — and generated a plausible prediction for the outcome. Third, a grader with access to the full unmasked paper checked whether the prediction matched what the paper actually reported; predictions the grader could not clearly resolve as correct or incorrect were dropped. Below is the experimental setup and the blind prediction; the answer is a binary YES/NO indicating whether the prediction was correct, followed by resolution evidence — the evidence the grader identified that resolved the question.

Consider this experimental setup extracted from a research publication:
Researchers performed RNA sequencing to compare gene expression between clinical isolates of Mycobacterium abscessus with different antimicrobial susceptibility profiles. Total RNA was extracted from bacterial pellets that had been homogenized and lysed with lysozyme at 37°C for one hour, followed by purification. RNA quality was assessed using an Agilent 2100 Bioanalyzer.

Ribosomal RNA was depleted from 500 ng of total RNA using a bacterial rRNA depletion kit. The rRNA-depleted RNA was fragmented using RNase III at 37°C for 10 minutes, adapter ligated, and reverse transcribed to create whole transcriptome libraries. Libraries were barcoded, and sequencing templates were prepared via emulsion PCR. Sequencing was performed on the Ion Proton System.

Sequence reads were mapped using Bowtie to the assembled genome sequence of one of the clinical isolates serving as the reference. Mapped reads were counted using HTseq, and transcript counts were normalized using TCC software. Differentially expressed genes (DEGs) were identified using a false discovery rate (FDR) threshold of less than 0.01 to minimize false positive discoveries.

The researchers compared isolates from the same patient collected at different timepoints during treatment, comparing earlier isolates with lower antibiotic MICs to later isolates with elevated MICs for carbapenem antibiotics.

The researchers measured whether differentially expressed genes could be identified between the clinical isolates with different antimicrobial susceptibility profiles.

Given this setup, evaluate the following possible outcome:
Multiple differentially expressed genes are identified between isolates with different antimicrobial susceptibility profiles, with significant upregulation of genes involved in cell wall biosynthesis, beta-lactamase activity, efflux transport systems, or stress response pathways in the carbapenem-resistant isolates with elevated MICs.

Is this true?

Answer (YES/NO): YES